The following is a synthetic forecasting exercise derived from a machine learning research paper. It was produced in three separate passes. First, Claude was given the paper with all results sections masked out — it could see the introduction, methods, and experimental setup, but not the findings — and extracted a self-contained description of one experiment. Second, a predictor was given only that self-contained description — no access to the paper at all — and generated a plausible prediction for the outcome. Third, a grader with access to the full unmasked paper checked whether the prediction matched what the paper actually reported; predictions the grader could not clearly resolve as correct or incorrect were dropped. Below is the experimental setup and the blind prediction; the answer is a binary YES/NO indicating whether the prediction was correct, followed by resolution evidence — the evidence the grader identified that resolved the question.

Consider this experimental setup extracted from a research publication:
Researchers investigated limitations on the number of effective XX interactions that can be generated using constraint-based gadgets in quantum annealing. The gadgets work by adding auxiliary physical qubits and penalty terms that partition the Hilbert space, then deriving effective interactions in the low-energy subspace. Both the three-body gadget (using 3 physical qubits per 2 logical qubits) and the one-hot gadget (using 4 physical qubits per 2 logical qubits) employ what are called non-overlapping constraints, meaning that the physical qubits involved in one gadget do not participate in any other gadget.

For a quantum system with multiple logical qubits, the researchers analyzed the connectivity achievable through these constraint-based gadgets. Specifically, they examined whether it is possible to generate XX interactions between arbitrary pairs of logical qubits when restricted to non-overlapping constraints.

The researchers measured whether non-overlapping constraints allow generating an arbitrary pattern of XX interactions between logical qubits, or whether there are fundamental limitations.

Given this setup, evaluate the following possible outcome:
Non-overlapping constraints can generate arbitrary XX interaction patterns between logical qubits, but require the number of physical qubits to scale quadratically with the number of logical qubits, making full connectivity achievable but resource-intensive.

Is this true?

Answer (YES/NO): NO